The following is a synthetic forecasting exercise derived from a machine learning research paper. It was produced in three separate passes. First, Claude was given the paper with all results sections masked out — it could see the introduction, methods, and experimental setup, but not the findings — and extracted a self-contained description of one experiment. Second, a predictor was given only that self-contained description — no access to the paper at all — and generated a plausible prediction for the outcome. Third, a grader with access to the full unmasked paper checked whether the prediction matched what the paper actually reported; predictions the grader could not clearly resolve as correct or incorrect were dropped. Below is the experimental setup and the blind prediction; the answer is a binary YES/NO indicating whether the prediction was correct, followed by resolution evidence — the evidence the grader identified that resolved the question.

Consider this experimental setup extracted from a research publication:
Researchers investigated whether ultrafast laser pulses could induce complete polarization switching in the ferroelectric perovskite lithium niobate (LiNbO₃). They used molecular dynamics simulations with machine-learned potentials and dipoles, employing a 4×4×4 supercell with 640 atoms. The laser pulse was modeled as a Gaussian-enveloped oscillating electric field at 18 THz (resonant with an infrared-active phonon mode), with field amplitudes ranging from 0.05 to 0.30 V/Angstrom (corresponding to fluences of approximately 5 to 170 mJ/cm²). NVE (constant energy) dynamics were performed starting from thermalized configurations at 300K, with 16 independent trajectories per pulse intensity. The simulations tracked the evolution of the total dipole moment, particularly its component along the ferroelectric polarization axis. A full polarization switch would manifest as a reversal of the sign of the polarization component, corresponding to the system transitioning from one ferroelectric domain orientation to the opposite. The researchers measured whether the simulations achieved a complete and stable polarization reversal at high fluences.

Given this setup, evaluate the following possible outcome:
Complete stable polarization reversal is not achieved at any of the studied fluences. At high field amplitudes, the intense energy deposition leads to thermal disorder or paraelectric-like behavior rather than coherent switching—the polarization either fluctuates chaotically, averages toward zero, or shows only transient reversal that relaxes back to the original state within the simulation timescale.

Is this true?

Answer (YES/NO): YES